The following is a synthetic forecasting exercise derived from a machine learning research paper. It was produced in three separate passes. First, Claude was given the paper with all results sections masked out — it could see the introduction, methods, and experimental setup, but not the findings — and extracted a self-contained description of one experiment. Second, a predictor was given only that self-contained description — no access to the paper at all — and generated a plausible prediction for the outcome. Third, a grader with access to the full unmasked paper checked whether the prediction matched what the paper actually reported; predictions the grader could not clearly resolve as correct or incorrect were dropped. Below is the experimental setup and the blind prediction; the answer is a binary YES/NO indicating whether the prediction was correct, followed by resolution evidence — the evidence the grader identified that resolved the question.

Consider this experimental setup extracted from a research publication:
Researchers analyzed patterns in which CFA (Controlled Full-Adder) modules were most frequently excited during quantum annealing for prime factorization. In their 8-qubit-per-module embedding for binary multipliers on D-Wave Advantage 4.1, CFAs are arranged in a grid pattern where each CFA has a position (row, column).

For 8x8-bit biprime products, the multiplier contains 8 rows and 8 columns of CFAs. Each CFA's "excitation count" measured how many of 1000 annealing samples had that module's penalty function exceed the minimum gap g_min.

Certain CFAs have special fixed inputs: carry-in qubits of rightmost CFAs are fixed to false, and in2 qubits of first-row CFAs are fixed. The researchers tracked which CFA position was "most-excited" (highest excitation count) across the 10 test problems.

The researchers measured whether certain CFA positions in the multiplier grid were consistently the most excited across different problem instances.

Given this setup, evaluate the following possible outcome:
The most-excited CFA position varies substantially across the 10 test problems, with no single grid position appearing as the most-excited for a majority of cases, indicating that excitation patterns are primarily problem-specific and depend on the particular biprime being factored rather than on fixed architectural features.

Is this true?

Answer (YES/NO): NO